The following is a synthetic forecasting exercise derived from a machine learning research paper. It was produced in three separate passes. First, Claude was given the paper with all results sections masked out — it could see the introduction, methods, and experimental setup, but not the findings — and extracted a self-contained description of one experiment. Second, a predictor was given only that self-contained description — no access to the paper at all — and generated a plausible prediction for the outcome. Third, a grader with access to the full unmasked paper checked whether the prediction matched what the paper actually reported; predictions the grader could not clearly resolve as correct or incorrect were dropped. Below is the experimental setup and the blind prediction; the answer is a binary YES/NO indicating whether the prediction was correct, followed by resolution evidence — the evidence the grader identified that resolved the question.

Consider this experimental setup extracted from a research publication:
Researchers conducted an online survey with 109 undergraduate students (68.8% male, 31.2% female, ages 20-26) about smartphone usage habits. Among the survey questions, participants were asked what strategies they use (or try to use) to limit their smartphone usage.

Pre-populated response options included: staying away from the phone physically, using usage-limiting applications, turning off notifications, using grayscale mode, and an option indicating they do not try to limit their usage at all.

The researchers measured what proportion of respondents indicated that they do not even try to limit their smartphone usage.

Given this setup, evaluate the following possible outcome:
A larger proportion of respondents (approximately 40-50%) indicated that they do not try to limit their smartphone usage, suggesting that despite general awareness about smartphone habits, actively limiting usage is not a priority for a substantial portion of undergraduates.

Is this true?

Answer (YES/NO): NO